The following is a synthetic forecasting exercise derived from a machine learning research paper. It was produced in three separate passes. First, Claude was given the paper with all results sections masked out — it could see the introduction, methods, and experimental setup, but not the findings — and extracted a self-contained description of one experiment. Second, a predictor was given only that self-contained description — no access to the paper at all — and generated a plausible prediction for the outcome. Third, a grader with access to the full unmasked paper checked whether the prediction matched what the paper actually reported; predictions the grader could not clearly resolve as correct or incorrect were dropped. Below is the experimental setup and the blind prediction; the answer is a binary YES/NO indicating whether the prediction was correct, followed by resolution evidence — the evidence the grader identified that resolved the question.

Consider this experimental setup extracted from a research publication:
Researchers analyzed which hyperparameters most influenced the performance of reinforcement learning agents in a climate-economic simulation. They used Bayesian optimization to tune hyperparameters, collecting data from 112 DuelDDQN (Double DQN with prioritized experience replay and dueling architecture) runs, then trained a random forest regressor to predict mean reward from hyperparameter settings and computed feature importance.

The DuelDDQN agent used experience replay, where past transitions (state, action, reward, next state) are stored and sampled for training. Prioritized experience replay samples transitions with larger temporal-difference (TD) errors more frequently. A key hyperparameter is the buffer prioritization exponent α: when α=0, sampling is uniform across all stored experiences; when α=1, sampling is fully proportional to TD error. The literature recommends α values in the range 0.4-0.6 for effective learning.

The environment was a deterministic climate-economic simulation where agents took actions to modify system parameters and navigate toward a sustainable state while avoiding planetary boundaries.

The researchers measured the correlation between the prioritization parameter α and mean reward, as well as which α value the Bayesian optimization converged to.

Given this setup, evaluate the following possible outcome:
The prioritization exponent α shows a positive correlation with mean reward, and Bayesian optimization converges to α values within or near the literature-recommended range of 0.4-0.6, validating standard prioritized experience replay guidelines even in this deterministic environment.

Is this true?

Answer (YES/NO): NO